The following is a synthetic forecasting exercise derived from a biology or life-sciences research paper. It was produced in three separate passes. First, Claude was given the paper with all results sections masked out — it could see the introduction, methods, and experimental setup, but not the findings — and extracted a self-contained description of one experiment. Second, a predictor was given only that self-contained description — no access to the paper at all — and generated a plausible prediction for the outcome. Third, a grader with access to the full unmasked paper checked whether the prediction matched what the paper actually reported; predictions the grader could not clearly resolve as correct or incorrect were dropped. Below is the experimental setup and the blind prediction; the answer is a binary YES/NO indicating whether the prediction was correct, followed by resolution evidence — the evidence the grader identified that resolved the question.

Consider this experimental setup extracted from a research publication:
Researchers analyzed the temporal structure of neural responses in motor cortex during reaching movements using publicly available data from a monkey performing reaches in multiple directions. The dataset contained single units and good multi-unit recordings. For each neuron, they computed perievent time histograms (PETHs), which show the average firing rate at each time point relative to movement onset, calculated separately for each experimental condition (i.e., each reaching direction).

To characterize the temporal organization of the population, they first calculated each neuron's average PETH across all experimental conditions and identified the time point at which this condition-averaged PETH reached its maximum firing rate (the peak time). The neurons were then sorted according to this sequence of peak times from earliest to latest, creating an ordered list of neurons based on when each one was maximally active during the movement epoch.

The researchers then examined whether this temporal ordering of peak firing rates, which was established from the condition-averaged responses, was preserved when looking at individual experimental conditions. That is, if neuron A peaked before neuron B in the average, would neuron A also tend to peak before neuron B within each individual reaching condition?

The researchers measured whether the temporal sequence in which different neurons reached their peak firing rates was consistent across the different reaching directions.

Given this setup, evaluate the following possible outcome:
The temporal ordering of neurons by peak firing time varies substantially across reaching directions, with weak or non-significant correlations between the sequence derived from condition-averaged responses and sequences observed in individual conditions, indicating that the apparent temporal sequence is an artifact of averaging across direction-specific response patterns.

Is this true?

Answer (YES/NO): NO